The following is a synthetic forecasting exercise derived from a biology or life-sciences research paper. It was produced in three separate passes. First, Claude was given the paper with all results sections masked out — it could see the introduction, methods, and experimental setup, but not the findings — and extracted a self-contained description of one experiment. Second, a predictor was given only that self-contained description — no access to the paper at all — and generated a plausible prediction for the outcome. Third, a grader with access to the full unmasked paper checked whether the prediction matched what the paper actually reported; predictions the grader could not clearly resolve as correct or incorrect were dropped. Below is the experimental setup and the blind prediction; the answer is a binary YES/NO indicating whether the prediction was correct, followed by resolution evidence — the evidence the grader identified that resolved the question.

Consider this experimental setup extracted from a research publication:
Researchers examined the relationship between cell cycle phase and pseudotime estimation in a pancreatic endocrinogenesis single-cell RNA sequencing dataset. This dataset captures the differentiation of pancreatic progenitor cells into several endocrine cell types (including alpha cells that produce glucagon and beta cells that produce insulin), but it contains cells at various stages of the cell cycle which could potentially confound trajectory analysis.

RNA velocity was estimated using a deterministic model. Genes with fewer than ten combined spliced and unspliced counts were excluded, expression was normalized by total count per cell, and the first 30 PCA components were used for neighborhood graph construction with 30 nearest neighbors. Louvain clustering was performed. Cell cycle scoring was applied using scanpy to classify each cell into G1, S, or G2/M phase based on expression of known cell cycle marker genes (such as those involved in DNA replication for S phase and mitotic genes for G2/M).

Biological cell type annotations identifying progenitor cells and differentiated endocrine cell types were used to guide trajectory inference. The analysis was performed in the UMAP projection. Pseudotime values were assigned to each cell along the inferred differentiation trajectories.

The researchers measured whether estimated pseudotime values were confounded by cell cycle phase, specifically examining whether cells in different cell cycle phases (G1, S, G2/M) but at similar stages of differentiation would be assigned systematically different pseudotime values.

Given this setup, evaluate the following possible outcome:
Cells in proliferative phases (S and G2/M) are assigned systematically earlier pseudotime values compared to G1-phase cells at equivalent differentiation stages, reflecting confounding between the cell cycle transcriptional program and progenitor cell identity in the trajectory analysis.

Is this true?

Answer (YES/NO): NO